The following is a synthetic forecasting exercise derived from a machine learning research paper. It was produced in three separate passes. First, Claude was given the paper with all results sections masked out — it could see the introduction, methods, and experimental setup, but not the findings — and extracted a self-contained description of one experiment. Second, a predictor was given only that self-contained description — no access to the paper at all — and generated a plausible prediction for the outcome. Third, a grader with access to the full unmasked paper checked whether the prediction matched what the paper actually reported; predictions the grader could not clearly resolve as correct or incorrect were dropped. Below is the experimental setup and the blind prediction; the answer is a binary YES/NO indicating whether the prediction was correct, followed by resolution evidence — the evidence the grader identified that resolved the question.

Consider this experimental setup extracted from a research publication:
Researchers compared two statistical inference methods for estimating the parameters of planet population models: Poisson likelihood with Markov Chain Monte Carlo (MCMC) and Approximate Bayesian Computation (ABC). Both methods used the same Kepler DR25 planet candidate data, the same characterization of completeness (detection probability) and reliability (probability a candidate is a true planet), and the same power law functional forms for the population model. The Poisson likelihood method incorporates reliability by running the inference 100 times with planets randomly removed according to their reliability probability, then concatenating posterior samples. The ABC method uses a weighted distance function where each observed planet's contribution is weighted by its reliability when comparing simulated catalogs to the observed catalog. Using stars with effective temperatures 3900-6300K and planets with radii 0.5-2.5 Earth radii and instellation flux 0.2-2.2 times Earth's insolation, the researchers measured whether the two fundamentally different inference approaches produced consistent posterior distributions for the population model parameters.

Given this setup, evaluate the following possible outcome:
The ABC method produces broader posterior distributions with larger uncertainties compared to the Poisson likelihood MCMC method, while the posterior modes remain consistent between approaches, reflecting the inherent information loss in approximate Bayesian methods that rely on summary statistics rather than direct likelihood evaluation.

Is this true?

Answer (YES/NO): NO